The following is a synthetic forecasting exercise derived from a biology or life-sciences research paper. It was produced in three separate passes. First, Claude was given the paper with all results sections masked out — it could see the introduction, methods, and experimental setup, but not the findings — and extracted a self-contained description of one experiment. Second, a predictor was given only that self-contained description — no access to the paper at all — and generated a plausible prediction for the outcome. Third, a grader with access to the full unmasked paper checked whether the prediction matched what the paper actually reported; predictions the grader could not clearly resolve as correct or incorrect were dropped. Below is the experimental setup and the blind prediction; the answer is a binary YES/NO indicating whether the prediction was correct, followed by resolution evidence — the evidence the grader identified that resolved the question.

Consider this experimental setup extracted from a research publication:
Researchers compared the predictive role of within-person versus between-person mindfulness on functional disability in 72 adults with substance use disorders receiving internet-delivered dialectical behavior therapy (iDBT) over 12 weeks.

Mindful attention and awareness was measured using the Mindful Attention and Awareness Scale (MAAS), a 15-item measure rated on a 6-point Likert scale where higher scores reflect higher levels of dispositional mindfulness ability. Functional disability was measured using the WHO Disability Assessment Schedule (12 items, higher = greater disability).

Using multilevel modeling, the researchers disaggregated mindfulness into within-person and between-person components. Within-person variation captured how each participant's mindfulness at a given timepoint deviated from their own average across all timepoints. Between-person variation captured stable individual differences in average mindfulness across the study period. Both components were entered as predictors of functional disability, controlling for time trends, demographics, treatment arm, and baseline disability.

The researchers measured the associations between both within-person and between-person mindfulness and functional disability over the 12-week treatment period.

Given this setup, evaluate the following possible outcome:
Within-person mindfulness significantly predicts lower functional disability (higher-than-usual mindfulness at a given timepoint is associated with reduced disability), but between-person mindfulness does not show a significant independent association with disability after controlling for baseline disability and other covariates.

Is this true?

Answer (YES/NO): NO